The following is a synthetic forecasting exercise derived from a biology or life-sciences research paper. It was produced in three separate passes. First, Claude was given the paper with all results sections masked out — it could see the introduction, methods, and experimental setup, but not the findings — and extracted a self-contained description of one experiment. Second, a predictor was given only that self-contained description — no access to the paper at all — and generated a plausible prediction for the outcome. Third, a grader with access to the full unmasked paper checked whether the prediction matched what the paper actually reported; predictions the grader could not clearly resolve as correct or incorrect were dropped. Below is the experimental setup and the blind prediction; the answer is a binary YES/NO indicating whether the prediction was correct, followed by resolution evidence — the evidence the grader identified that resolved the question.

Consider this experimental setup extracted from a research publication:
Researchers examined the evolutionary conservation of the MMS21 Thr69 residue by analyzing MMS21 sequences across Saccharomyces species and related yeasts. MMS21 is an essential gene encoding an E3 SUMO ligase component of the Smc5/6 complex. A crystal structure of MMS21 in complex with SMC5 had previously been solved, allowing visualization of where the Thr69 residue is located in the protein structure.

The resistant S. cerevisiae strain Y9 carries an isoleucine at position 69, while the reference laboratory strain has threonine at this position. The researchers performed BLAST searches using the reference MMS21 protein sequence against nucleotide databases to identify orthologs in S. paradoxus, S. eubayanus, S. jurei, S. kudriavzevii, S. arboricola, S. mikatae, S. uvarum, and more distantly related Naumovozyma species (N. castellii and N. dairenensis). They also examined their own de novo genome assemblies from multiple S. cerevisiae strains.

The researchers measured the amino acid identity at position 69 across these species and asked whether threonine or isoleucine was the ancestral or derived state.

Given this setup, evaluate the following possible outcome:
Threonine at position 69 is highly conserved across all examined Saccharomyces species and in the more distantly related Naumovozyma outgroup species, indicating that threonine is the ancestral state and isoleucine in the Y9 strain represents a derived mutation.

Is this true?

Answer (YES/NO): NO